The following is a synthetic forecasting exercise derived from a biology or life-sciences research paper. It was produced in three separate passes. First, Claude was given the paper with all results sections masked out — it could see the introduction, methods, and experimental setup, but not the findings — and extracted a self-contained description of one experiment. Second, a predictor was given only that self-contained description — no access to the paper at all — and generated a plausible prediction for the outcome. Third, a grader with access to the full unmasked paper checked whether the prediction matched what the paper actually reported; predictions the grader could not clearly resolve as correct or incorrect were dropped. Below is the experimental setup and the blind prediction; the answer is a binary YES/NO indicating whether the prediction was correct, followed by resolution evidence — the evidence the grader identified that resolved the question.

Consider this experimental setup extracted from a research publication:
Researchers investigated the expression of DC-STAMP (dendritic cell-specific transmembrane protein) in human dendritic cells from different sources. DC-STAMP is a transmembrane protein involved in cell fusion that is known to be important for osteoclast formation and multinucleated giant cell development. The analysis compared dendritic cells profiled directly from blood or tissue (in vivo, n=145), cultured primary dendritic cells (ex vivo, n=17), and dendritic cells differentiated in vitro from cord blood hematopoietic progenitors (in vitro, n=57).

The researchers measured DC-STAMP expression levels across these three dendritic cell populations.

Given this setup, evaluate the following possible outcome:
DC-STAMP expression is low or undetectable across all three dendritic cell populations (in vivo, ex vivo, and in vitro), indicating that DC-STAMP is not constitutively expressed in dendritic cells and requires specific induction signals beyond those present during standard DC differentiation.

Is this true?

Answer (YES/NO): NO